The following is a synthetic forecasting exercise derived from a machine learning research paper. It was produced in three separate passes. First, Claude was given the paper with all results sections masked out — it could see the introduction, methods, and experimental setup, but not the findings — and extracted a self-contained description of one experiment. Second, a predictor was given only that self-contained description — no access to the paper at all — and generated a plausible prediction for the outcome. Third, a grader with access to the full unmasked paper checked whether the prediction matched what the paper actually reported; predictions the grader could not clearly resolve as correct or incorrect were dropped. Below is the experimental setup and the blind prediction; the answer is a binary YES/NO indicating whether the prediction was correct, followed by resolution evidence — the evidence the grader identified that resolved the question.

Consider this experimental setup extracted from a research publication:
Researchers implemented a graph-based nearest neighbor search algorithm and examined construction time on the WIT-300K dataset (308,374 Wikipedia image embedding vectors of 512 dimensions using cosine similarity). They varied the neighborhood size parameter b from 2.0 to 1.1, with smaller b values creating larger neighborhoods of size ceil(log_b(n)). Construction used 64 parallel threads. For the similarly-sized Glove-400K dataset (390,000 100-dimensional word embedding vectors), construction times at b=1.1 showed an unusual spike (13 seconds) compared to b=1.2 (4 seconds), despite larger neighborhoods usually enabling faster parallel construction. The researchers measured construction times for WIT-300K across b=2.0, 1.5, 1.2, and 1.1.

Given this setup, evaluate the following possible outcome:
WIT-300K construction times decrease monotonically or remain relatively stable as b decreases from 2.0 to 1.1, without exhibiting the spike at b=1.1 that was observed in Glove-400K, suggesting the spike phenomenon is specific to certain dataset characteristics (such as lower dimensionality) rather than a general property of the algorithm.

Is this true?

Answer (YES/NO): YES